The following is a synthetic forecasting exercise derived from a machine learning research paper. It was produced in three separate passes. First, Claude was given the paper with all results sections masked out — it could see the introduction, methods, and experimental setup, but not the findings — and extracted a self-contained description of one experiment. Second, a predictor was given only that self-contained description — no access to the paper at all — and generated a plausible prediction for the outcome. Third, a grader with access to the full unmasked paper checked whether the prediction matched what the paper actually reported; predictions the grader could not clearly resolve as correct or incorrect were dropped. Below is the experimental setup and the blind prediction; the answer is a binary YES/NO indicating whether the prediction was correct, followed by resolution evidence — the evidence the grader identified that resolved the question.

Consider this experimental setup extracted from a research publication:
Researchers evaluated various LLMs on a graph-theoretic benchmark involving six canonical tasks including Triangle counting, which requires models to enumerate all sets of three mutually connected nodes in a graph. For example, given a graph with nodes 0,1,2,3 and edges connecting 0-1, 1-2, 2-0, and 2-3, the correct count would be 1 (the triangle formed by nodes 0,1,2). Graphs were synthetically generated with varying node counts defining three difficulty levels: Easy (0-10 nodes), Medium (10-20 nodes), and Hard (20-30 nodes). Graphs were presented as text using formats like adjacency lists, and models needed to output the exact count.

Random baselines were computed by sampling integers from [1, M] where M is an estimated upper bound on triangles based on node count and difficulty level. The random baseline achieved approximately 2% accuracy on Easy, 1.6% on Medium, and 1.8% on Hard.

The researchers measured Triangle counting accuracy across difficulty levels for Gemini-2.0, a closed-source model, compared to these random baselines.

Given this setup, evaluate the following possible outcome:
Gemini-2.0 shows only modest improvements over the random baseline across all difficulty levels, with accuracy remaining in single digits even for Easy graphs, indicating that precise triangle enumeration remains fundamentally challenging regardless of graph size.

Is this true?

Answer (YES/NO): NO